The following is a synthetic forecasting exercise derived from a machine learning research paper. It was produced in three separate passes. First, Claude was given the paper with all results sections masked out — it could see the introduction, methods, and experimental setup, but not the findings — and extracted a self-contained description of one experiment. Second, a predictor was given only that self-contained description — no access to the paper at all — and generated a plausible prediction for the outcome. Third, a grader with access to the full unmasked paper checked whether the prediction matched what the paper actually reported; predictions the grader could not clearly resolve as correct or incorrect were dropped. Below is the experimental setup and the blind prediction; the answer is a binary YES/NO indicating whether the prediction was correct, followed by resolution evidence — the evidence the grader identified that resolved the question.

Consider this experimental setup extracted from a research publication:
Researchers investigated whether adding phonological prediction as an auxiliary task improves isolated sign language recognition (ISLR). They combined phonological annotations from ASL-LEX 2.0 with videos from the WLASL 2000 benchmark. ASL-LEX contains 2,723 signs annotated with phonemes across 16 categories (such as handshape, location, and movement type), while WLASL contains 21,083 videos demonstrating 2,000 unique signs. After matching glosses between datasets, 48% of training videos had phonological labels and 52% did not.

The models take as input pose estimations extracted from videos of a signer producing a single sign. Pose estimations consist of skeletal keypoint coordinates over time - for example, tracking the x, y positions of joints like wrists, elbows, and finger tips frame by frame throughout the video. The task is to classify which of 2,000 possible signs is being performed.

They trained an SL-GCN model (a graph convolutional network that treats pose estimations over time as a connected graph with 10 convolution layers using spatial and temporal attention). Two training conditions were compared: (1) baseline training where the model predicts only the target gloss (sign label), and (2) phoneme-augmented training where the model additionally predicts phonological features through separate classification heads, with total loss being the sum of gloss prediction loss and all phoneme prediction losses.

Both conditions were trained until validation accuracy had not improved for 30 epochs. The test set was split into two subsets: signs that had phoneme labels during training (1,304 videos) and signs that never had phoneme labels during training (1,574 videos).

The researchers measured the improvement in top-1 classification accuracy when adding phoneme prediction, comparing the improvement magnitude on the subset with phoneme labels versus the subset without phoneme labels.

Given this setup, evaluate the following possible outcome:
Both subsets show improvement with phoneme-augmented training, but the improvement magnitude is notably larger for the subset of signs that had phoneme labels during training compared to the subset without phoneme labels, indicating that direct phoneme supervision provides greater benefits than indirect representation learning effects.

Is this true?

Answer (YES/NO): NO